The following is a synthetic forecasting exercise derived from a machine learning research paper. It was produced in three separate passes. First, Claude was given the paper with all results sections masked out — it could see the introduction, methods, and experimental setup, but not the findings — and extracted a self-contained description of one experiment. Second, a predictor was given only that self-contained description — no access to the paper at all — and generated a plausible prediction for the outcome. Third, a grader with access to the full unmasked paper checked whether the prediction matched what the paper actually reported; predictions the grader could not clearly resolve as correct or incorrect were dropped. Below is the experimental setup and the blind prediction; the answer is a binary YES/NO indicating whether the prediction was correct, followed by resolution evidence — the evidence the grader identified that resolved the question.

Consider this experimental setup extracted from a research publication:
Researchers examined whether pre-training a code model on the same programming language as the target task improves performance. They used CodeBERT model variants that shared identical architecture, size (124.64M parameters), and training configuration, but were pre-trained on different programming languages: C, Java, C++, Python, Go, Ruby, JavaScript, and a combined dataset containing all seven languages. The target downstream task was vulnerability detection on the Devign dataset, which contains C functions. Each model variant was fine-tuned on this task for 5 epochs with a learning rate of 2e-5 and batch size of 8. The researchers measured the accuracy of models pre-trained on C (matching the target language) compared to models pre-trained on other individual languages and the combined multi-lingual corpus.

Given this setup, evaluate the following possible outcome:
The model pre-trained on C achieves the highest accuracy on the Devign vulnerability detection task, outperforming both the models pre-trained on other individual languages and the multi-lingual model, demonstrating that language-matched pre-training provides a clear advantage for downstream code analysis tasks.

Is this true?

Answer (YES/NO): NO